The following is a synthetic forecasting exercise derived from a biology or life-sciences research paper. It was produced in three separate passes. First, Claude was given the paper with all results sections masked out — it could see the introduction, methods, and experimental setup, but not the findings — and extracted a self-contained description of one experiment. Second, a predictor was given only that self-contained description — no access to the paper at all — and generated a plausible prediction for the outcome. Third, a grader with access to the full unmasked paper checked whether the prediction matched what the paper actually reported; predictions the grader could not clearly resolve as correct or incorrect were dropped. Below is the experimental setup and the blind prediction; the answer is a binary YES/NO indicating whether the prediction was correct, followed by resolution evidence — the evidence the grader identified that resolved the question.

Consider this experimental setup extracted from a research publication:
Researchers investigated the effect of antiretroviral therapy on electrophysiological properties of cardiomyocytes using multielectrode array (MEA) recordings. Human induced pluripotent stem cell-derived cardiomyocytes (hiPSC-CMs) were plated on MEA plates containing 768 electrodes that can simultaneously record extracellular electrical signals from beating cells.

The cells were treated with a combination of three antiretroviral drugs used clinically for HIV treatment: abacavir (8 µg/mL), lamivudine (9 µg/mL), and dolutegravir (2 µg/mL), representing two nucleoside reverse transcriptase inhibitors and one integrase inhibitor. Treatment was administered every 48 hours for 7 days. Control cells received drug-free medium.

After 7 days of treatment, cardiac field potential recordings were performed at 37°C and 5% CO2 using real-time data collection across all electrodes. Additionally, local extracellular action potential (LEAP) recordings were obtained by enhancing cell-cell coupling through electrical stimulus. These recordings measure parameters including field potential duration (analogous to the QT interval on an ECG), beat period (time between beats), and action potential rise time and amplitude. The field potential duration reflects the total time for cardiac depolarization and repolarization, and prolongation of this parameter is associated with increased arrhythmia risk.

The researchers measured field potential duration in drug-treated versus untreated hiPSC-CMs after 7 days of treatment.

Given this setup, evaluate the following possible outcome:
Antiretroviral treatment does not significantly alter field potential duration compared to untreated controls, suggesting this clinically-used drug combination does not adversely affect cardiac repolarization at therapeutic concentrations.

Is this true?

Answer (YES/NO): NO